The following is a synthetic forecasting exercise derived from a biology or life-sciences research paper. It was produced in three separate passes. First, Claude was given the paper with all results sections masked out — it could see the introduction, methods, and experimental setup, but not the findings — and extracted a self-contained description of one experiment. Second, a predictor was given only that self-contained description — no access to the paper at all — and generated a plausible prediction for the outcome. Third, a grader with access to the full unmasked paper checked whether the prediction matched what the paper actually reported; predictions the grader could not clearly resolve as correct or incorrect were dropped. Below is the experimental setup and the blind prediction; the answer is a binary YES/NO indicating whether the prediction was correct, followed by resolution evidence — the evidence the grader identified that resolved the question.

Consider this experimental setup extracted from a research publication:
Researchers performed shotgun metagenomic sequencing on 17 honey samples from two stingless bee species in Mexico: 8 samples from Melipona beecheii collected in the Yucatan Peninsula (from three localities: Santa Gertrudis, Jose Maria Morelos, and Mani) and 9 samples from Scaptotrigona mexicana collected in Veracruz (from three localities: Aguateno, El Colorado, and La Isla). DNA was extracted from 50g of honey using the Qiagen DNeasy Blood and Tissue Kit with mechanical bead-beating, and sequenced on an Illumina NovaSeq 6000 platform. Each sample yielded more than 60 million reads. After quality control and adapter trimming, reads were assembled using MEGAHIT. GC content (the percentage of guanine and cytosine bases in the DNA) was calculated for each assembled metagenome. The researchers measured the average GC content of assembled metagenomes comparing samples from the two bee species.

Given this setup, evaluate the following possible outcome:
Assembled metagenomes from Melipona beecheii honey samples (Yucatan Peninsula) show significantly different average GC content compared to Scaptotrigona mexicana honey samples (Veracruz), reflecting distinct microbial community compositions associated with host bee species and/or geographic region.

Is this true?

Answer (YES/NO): YES